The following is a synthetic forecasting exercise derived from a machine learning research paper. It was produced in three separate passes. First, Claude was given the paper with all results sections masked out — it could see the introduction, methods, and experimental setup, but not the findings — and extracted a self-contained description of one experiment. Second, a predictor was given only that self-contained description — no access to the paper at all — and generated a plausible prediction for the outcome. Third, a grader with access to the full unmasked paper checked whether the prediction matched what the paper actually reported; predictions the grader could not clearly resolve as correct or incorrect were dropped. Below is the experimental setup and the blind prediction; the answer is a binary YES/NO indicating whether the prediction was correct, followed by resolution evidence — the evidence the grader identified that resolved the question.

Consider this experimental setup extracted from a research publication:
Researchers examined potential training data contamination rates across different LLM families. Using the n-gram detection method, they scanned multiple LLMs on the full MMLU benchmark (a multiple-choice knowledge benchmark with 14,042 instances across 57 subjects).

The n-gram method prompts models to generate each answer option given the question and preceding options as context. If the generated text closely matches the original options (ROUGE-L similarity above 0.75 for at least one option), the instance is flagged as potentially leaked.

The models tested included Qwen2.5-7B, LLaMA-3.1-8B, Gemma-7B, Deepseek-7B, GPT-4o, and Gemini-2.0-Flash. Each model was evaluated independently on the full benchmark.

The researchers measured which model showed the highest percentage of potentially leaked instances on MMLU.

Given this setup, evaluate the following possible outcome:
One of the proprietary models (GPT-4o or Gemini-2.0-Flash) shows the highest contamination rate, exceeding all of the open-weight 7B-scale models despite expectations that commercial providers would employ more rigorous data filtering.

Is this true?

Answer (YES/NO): NO